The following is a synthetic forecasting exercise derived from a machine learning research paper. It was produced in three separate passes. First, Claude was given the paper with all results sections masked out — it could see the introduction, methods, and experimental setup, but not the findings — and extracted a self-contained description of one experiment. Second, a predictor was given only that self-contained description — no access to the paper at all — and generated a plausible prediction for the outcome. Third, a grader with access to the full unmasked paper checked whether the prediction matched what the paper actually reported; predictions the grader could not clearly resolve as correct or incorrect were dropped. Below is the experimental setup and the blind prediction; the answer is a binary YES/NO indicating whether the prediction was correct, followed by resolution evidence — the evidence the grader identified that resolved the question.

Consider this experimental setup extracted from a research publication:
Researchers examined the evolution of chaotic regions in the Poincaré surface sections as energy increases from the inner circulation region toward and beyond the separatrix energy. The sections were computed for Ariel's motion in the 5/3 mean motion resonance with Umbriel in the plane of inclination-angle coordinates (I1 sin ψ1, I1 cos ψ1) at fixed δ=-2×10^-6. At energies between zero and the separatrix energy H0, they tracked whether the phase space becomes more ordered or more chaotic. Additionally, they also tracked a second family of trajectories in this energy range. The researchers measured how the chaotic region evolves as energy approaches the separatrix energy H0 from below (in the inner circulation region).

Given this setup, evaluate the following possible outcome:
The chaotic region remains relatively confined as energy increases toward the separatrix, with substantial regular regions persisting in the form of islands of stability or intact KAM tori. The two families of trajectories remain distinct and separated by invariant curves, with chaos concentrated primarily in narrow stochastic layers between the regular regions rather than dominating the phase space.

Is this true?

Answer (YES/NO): NO